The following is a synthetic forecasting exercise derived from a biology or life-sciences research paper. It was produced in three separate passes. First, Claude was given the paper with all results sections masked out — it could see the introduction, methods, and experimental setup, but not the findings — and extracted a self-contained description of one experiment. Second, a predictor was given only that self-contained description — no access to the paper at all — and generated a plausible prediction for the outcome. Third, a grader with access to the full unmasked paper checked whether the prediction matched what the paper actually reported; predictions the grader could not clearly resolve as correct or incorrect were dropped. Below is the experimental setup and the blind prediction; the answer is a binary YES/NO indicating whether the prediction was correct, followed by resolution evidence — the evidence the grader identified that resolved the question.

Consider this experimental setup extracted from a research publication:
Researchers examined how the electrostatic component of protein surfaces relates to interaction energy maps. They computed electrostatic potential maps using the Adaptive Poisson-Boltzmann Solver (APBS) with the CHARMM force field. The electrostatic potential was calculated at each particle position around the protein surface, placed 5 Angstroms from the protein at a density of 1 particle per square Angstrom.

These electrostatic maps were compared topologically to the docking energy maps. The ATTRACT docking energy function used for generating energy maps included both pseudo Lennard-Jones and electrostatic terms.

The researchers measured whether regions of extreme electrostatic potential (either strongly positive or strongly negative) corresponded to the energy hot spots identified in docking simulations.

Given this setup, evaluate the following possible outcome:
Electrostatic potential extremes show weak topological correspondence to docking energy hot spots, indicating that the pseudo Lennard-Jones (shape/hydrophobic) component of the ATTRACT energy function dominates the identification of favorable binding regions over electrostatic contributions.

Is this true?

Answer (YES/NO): YES